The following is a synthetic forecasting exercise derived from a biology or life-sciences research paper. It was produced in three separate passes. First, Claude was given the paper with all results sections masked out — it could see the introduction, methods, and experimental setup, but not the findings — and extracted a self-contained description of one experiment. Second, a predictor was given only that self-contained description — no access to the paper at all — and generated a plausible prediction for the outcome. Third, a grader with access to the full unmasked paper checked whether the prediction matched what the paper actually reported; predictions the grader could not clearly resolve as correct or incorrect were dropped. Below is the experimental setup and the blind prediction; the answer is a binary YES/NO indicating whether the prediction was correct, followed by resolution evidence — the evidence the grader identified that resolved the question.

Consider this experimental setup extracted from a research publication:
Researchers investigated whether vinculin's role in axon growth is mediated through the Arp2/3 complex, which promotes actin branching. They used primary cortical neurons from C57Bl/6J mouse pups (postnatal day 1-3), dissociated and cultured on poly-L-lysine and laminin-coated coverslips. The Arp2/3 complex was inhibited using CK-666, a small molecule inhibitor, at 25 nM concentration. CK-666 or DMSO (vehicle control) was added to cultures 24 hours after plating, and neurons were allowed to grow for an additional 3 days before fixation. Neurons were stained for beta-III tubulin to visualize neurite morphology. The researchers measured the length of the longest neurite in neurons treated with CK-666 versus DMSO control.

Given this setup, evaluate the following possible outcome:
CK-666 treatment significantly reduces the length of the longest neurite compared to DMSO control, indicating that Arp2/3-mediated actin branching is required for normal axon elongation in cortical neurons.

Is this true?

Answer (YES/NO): YES